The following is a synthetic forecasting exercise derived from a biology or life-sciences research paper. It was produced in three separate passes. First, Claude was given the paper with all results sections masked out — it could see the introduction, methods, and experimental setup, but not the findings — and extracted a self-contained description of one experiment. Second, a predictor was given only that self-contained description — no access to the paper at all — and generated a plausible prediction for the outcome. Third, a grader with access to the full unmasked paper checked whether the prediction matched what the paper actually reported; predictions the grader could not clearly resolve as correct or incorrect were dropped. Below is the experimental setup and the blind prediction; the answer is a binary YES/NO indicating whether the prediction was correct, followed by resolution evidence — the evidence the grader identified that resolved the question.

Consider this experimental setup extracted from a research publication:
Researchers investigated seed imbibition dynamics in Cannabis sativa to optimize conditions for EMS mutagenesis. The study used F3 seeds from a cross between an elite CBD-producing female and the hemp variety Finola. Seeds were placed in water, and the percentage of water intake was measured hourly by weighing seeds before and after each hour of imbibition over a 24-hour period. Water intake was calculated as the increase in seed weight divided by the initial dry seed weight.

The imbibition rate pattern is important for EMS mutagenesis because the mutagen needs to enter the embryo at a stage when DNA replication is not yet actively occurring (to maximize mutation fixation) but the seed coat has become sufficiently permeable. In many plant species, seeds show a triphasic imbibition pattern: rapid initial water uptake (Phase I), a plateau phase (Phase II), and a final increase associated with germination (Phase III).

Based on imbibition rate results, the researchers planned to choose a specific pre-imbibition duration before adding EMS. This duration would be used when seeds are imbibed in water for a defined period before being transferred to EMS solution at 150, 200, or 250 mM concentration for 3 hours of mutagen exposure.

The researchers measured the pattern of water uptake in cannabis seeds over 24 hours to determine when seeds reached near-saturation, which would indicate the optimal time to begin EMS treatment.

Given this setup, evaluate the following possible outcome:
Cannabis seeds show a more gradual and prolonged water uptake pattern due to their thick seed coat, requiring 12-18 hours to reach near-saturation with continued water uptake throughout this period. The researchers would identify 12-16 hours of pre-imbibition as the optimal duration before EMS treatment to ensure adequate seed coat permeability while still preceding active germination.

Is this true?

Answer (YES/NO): NO